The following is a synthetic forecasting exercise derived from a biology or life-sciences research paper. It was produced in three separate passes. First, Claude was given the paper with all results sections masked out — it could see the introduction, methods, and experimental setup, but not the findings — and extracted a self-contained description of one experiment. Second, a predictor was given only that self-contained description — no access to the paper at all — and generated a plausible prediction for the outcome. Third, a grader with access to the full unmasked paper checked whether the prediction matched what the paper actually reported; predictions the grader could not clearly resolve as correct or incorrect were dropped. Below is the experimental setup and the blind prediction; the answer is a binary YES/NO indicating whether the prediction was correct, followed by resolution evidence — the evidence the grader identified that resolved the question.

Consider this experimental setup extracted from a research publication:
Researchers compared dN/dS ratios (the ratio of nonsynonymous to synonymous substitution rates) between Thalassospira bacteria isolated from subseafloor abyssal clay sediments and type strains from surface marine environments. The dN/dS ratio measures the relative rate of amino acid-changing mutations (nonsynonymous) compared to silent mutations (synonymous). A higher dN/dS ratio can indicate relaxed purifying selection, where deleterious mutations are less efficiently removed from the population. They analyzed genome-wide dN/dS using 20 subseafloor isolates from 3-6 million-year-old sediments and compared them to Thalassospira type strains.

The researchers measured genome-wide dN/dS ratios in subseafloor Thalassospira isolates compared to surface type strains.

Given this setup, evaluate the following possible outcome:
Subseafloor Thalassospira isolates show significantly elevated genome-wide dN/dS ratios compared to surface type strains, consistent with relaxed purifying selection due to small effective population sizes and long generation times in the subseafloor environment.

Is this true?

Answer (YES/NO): YES